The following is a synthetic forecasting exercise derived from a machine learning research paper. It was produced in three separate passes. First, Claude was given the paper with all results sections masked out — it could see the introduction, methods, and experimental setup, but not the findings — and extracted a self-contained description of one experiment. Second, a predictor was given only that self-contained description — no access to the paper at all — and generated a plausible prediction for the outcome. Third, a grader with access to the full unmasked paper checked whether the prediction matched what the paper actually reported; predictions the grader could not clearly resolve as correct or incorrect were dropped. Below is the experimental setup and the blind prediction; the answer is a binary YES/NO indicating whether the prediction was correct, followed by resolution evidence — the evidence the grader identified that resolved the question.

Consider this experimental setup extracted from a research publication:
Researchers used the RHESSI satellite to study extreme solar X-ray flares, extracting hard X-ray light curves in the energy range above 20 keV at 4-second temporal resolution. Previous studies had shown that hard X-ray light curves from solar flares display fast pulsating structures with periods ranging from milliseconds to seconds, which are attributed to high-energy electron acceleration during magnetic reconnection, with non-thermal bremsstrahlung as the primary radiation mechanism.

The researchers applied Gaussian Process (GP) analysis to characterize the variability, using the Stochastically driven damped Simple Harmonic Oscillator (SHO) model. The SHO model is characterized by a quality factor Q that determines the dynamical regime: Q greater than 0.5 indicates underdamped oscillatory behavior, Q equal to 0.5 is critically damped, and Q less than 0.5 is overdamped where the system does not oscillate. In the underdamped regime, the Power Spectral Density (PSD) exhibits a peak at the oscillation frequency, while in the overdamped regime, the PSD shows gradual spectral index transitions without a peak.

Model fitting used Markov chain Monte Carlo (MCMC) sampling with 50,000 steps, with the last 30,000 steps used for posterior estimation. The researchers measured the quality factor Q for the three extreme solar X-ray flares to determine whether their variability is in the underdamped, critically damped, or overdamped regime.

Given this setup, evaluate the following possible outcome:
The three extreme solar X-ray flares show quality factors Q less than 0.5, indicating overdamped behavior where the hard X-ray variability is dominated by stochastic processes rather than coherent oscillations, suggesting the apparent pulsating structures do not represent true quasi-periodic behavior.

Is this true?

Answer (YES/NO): NO